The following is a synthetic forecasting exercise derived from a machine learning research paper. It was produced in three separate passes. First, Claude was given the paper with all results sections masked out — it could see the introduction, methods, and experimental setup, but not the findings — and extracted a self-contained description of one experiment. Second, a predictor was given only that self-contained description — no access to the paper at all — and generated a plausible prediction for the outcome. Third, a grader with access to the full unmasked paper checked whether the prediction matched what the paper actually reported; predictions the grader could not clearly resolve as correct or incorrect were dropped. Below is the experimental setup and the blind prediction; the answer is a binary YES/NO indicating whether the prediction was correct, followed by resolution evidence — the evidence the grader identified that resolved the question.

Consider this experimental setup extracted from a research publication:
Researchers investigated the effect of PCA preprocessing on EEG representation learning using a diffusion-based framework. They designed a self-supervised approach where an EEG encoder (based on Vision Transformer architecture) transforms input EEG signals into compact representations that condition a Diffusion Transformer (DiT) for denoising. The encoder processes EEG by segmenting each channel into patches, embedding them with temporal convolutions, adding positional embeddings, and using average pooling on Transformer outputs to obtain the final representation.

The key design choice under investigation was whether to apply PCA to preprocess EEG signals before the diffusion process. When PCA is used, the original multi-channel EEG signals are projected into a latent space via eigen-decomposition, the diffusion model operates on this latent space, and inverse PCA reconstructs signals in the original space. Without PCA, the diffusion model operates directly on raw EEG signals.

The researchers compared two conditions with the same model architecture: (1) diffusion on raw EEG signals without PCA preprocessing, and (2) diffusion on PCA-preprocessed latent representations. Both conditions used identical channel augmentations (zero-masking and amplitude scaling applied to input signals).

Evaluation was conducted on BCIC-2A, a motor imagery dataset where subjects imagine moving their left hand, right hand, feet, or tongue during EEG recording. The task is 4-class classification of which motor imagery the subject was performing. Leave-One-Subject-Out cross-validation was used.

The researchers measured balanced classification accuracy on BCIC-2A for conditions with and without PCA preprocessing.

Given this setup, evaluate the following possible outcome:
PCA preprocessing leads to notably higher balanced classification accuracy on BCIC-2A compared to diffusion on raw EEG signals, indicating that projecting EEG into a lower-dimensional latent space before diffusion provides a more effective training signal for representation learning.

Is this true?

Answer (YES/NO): YES